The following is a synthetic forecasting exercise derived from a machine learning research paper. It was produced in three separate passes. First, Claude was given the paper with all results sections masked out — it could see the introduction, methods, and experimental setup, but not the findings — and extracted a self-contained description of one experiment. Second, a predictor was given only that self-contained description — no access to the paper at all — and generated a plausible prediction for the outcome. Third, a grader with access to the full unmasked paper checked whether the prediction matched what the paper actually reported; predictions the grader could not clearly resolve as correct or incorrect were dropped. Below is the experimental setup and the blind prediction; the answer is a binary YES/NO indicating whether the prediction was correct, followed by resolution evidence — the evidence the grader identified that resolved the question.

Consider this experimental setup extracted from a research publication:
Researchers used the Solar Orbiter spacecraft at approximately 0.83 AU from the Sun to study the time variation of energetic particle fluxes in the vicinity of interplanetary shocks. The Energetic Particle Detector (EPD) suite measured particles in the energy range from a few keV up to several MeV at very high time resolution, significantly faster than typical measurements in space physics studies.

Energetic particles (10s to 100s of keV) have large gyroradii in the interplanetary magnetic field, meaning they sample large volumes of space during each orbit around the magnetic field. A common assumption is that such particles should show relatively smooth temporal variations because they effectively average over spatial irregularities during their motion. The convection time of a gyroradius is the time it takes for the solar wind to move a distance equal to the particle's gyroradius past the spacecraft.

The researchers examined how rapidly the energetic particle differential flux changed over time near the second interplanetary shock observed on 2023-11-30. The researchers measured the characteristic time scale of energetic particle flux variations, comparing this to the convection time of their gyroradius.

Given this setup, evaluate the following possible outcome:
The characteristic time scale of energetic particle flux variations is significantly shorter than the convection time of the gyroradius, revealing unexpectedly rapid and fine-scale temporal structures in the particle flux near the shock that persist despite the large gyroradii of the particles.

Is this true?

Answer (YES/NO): NO